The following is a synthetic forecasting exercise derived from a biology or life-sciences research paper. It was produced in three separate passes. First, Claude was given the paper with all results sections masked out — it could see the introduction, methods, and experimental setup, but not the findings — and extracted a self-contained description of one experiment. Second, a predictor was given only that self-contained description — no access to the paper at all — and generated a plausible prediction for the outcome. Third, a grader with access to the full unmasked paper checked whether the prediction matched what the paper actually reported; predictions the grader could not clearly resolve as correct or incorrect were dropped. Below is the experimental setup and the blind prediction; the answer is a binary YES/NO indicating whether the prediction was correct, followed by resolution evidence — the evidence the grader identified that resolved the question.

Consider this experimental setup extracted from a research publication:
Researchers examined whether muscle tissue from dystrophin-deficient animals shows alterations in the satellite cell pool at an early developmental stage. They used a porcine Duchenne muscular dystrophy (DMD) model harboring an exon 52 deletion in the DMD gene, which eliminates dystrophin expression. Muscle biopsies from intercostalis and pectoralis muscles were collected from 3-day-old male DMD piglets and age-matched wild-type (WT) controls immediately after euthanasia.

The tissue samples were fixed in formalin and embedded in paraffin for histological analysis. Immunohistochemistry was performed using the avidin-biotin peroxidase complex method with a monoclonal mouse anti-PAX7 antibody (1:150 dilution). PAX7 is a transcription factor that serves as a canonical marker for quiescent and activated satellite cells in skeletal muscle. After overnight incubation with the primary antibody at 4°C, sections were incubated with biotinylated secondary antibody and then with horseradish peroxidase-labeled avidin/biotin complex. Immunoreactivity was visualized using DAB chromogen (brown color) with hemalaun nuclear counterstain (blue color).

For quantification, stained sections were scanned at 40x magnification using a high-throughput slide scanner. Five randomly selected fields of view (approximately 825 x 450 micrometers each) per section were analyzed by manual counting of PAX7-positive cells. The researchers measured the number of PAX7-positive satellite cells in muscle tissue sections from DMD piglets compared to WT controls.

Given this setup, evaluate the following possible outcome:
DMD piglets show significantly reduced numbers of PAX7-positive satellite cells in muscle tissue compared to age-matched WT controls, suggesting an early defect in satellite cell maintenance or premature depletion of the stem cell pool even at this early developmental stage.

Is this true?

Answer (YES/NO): NO